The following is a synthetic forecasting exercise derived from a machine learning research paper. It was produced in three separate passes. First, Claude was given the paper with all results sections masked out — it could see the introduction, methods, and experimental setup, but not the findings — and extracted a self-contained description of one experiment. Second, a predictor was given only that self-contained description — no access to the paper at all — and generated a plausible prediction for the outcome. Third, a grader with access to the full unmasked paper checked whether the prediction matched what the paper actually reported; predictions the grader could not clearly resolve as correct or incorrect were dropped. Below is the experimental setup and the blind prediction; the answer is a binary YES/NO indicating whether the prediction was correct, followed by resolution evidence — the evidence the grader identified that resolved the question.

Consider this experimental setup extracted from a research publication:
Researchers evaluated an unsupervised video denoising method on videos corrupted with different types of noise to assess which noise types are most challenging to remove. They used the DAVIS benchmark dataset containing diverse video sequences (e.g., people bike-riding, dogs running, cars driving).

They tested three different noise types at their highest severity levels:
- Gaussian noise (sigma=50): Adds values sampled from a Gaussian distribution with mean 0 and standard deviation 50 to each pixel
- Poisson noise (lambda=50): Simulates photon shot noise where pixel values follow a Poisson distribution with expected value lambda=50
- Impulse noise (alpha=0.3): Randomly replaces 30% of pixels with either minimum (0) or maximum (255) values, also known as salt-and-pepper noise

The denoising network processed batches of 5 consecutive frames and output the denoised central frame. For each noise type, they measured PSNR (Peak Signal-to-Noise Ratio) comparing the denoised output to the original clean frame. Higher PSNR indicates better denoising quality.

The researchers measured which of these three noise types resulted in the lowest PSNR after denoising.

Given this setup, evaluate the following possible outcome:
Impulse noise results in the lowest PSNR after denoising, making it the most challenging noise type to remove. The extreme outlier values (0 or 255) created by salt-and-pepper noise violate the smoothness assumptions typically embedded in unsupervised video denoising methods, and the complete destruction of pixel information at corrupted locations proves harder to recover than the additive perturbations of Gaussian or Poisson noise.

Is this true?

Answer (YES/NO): YES